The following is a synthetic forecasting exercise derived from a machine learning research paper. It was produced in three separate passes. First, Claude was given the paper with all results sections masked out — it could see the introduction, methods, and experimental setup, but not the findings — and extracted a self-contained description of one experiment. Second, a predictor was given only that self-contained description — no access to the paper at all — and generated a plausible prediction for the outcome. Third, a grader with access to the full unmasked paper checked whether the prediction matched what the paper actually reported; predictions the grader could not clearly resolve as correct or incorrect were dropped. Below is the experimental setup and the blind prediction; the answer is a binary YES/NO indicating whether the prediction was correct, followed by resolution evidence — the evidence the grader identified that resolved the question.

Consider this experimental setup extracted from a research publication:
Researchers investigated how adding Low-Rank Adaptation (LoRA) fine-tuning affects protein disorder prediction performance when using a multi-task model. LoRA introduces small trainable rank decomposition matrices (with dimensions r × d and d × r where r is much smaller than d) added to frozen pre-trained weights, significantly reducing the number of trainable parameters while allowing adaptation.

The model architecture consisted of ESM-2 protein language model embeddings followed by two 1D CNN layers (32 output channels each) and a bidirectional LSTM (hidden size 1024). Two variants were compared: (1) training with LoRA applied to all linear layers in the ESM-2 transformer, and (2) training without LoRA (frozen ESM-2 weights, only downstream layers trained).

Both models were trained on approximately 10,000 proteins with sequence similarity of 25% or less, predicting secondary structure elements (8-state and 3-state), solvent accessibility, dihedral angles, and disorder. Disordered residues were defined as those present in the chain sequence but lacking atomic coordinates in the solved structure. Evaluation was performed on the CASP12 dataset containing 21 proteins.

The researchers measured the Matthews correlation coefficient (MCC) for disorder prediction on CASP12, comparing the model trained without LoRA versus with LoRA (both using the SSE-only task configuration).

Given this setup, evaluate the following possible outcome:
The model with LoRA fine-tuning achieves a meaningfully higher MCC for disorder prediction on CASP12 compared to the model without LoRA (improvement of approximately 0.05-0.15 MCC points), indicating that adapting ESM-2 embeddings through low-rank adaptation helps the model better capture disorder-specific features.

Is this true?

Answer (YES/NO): NO